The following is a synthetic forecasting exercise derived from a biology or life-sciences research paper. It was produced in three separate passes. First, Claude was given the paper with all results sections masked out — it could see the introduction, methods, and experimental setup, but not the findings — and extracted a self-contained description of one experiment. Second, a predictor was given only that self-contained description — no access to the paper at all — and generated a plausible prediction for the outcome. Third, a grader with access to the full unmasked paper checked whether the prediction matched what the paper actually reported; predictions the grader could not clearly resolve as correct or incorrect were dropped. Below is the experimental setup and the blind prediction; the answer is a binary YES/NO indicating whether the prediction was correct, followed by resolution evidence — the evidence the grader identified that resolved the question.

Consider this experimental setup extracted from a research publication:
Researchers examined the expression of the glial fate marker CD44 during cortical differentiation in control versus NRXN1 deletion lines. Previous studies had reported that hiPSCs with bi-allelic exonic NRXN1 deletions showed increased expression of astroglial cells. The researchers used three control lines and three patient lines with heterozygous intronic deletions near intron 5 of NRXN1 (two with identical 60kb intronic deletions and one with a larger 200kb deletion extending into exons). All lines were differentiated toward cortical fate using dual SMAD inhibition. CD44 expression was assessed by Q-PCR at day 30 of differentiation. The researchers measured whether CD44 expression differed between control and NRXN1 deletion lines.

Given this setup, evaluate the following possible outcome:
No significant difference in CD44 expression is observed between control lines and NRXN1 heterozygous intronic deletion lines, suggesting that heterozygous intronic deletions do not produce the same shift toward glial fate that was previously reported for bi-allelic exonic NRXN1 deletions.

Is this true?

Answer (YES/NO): NO